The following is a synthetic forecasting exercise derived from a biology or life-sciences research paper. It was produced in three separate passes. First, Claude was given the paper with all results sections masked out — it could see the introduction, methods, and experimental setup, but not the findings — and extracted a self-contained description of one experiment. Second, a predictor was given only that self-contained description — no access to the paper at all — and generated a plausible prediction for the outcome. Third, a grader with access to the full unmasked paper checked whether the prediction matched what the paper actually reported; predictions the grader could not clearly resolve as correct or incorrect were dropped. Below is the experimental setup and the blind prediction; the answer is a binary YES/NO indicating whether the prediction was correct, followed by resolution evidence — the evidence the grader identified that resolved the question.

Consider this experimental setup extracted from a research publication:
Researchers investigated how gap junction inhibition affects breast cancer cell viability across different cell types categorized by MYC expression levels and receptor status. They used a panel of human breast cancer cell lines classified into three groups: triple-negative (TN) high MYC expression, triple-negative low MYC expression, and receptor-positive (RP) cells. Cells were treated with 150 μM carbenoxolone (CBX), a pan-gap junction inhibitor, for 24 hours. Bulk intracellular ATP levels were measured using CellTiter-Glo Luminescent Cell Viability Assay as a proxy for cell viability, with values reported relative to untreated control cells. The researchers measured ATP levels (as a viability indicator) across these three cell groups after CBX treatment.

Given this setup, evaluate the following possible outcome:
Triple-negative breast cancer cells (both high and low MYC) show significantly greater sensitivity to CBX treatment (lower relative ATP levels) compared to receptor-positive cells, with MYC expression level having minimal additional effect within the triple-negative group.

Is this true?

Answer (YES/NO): NO